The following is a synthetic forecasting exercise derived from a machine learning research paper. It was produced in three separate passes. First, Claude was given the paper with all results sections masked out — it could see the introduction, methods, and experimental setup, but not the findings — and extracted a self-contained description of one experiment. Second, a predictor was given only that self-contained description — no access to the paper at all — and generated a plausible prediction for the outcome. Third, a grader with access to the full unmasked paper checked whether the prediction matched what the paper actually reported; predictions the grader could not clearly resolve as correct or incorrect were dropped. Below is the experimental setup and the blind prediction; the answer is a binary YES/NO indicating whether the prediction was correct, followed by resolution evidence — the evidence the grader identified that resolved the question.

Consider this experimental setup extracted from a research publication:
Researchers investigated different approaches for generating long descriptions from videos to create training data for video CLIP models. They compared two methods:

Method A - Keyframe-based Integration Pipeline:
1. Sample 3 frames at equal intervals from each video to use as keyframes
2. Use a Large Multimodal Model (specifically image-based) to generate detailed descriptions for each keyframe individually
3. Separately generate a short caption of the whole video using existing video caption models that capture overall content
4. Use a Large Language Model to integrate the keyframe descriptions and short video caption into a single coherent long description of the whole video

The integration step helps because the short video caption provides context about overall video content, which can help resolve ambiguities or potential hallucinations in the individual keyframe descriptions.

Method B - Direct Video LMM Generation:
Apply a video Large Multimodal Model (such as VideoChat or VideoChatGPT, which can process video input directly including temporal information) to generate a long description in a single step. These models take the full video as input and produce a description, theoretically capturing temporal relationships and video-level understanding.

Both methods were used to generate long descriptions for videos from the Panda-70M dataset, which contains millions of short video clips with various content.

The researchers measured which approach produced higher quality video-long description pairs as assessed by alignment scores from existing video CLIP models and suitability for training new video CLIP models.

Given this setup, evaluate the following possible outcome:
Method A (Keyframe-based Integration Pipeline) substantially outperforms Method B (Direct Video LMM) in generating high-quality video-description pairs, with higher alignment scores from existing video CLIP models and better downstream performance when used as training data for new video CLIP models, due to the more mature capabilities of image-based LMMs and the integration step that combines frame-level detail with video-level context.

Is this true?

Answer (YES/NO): NO